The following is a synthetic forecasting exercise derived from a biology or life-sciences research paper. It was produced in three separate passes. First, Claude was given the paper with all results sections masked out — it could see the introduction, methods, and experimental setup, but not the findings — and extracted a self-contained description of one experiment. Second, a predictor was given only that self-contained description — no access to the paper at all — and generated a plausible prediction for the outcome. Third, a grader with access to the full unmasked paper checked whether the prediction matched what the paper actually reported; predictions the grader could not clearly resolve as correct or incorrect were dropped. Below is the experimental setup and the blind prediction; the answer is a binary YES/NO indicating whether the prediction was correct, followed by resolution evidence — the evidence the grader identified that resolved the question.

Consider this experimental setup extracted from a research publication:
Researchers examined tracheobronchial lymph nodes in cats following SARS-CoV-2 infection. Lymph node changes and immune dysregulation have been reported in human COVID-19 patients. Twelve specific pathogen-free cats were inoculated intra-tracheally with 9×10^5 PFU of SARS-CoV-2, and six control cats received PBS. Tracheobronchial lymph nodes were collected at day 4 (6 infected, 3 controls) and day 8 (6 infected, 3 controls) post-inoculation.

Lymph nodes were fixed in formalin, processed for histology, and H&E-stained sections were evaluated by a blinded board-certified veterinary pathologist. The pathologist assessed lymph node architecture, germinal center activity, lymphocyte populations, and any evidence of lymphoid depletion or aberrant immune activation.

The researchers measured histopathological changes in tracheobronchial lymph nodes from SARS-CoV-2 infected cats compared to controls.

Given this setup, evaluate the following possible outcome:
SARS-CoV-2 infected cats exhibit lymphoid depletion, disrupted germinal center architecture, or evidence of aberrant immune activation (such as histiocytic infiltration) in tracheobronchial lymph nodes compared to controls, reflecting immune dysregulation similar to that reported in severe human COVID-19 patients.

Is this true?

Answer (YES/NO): NO